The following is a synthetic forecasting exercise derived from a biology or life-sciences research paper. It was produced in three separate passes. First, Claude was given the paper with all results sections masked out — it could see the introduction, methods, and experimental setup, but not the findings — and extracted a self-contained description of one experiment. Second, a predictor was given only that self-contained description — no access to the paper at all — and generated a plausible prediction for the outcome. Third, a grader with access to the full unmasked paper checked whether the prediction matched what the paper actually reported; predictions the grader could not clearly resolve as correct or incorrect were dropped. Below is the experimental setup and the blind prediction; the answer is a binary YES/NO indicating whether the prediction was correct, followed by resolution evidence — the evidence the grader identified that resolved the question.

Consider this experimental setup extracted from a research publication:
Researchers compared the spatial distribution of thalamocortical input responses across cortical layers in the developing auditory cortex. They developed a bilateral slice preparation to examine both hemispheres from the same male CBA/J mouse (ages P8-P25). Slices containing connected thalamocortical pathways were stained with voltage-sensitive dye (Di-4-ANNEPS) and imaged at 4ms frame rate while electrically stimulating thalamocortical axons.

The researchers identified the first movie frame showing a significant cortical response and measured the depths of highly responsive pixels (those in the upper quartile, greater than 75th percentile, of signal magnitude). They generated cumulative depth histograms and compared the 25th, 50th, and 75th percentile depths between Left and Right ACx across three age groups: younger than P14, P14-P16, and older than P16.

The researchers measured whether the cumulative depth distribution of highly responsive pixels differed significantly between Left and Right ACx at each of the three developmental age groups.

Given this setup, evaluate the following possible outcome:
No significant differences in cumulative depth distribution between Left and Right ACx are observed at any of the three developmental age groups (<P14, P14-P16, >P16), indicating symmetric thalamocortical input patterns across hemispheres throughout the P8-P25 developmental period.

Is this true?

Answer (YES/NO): NO